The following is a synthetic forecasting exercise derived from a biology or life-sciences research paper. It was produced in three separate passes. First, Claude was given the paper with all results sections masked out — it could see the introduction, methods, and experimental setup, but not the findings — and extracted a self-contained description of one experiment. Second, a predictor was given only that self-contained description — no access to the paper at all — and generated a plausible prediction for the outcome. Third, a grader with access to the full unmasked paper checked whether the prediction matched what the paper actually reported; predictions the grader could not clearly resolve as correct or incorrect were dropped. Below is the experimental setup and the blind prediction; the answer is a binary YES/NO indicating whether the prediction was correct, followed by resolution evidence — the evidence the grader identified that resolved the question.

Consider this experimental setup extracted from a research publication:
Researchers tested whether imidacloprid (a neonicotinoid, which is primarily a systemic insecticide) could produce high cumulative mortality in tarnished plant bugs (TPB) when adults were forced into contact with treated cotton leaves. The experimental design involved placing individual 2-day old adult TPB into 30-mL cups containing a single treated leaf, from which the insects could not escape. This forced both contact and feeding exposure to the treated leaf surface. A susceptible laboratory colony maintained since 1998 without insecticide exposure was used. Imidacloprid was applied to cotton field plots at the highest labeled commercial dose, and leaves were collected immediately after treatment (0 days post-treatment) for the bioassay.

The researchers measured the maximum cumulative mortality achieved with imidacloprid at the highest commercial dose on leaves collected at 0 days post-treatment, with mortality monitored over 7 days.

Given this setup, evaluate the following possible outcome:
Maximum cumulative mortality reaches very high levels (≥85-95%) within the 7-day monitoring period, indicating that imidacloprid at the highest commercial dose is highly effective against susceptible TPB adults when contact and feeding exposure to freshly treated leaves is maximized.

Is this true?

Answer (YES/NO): NO